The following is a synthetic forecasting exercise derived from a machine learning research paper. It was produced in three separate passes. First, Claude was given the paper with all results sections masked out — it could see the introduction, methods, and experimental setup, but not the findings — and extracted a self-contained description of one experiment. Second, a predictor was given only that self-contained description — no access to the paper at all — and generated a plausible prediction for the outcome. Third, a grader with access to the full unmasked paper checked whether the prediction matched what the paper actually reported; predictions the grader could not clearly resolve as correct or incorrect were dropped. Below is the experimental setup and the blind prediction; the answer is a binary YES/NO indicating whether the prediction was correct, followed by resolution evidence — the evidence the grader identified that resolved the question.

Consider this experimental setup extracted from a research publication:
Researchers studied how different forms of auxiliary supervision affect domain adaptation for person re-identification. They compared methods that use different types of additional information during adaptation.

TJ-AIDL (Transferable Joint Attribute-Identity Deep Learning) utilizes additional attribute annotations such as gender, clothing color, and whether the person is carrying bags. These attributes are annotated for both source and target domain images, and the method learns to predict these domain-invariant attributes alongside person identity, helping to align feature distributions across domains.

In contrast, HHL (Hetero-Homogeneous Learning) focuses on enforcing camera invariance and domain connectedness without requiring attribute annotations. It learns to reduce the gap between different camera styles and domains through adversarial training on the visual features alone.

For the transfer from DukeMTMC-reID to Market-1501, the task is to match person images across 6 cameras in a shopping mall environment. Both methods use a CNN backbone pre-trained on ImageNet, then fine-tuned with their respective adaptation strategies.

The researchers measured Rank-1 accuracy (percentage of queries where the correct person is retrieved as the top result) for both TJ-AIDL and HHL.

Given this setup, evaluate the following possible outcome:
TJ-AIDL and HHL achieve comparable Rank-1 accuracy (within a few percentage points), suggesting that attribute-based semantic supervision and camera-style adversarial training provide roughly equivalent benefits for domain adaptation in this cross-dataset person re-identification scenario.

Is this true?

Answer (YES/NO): NO